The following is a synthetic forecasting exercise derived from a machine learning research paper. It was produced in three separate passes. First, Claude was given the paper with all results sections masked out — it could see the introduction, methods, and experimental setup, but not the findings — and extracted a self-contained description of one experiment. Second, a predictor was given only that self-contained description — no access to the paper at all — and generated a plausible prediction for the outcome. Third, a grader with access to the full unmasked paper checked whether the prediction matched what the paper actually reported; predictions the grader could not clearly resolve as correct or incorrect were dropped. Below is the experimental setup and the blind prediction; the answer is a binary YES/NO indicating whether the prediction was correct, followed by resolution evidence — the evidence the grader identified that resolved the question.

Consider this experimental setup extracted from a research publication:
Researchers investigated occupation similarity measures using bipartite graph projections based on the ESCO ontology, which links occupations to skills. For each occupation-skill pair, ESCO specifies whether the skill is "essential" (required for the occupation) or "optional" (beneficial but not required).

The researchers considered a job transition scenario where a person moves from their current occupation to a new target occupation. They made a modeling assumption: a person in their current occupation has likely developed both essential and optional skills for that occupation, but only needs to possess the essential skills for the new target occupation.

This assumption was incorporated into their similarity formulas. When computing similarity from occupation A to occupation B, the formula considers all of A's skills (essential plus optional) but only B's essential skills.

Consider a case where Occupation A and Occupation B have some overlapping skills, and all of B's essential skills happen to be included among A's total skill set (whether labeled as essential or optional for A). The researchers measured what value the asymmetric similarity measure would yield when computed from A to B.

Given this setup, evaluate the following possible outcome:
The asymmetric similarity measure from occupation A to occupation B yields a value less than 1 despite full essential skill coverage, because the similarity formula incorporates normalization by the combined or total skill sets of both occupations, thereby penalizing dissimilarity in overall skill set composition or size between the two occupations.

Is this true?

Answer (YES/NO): NO